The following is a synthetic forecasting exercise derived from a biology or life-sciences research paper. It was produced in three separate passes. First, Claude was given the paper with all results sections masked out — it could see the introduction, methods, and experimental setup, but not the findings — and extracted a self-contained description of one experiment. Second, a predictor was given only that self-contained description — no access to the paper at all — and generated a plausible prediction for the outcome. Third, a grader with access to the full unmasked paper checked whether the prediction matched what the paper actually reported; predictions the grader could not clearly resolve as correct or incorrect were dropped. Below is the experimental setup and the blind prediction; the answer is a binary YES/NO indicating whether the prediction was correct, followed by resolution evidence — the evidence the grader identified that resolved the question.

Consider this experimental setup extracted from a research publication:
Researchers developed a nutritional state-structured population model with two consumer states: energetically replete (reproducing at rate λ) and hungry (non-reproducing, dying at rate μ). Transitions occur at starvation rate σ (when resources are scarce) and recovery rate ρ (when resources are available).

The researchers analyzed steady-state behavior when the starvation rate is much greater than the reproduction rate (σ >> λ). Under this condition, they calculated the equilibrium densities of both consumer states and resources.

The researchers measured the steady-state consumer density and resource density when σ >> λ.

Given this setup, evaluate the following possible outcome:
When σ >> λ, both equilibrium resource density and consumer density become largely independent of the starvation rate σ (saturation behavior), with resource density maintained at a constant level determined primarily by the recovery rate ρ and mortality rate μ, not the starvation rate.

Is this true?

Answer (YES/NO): NO